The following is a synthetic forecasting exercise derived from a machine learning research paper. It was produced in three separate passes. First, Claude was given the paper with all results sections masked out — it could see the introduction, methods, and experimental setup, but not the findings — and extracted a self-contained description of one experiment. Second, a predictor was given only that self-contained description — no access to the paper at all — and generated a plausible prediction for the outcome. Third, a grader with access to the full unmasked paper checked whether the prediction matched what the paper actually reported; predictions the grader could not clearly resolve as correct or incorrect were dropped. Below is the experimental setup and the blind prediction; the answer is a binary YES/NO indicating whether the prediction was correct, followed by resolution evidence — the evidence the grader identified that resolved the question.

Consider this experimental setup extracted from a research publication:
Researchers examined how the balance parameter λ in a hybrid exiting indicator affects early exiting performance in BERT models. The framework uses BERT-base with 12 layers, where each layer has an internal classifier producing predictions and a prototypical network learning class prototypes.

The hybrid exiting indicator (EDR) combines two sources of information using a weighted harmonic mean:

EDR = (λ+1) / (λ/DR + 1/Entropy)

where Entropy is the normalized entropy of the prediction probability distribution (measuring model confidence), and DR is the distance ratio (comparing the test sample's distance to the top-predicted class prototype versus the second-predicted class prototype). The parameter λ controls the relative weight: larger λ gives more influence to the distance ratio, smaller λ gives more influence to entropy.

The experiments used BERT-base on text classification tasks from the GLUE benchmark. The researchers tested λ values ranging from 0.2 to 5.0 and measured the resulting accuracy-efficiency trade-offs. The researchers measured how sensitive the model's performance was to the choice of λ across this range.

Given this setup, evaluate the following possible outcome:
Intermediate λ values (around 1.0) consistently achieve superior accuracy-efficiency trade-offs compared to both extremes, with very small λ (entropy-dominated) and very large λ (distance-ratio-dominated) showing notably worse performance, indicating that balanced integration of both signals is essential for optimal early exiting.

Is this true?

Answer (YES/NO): NO